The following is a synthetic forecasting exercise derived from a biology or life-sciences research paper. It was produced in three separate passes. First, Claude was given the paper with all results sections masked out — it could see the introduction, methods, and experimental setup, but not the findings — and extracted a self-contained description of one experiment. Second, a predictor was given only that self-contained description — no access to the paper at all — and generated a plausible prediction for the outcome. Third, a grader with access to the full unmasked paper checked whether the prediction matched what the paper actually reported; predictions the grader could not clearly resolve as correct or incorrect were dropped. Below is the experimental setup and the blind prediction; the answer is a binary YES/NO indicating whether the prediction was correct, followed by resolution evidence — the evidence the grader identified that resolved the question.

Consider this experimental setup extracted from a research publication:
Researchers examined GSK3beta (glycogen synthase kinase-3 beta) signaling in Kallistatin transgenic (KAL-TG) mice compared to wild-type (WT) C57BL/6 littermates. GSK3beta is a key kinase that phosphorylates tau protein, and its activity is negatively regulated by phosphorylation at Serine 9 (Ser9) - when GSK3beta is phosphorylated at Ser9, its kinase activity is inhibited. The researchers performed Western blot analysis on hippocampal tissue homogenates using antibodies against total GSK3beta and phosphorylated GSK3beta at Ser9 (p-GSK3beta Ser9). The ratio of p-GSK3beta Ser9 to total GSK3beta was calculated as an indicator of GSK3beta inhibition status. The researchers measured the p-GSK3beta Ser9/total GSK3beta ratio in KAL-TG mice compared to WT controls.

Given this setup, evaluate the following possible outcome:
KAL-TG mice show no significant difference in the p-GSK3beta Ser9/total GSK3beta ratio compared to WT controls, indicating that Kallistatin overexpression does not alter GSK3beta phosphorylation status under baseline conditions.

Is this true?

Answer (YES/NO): NO